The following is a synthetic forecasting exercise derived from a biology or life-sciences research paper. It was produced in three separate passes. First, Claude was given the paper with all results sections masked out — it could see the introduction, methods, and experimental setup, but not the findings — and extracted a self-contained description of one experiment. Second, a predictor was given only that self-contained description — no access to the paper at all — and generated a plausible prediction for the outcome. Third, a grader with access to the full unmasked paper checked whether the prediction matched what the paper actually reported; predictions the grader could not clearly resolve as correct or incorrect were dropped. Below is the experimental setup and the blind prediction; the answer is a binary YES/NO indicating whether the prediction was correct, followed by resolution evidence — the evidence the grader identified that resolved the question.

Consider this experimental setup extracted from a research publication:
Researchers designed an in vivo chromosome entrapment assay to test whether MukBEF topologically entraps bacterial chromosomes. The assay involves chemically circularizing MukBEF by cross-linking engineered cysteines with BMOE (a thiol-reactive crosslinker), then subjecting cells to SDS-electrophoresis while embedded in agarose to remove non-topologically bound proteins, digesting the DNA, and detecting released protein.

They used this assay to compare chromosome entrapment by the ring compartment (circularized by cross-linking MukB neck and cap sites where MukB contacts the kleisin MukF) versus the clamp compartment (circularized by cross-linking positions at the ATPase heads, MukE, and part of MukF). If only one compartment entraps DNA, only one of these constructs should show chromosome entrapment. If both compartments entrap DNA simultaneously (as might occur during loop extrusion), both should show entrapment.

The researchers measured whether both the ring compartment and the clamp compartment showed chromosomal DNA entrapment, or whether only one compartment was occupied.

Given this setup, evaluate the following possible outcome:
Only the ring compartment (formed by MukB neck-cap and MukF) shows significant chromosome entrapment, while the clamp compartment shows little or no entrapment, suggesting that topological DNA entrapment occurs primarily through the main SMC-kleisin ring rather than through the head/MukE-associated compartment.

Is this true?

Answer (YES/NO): NO